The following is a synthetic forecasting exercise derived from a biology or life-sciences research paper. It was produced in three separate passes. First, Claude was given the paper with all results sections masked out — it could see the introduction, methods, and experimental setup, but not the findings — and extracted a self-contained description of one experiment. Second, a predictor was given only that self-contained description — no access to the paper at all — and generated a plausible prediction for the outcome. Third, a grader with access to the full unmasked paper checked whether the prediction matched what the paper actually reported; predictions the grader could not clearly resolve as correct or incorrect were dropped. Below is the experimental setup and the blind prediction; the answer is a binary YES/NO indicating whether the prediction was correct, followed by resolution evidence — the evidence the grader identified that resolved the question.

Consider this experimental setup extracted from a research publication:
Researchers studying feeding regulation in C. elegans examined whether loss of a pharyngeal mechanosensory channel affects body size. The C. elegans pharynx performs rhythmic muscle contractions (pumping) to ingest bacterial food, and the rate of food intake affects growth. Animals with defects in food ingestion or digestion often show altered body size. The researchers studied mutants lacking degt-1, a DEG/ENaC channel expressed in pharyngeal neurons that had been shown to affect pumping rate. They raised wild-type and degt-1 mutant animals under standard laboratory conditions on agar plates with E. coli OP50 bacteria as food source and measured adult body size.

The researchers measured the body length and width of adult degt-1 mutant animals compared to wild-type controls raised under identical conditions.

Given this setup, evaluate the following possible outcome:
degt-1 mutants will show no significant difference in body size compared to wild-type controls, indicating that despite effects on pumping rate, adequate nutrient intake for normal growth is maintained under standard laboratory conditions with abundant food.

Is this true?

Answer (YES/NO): NO